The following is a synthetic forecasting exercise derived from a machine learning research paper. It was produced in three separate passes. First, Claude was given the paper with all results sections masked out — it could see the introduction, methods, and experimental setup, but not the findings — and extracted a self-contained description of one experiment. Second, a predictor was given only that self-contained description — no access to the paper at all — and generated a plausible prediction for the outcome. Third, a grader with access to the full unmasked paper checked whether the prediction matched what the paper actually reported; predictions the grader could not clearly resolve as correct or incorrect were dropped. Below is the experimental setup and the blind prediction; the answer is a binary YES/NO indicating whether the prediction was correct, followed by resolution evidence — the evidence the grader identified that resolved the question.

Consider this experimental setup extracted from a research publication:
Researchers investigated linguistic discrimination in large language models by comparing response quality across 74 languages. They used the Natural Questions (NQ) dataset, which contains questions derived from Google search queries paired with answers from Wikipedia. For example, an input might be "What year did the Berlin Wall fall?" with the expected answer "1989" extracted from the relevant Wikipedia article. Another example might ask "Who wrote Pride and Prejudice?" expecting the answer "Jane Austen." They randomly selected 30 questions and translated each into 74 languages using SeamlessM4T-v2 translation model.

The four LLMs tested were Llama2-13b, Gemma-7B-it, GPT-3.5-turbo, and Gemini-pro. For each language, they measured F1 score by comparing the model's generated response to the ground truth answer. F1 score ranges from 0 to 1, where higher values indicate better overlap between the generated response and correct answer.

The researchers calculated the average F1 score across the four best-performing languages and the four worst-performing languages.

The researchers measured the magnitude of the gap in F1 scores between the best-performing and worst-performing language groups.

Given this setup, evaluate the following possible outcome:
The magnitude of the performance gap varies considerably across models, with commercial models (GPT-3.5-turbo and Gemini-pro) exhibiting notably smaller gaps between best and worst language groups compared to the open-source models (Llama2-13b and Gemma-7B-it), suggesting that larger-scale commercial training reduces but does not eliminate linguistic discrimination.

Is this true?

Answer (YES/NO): NO